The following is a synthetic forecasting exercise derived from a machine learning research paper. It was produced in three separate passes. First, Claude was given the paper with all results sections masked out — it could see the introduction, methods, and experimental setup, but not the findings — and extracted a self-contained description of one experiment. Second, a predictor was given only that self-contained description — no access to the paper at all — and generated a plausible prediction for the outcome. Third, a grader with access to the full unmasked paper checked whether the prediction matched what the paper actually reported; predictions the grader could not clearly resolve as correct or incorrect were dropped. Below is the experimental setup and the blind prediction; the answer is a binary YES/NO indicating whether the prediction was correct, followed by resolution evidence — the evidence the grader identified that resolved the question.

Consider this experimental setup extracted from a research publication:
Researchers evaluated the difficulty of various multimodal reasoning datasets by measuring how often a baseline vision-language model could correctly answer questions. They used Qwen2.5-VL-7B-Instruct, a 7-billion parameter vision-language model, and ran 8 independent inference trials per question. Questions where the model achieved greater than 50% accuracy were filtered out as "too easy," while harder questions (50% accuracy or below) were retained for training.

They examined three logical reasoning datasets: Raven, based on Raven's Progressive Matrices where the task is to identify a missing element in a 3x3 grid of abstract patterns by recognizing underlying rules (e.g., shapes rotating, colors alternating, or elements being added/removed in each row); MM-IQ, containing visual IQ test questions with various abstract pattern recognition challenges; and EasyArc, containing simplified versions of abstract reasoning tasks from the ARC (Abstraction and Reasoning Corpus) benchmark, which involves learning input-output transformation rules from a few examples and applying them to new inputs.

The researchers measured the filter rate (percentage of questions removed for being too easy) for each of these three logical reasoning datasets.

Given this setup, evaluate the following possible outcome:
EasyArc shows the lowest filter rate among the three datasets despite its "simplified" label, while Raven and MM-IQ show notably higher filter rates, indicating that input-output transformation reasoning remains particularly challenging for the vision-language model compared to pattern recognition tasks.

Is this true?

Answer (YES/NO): NO